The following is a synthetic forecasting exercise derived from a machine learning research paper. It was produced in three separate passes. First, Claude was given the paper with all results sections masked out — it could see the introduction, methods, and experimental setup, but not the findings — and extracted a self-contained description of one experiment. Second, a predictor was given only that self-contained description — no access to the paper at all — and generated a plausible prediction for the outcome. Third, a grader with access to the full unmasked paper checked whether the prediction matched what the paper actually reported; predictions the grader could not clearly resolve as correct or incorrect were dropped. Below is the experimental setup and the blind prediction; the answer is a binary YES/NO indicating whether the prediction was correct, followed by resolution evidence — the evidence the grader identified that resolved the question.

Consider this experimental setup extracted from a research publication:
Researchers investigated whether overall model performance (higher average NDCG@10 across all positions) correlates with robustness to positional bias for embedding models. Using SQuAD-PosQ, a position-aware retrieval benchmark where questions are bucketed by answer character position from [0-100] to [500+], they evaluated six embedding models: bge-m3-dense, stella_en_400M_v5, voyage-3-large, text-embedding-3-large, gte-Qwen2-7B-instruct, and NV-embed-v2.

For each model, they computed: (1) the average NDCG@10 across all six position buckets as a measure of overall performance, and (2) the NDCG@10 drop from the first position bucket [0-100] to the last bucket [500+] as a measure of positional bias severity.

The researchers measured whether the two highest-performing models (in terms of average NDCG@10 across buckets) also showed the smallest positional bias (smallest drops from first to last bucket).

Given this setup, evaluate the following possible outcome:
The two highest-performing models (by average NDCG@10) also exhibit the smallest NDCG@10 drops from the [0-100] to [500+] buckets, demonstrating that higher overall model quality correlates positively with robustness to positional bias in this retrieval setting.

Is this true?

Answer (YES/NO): YES